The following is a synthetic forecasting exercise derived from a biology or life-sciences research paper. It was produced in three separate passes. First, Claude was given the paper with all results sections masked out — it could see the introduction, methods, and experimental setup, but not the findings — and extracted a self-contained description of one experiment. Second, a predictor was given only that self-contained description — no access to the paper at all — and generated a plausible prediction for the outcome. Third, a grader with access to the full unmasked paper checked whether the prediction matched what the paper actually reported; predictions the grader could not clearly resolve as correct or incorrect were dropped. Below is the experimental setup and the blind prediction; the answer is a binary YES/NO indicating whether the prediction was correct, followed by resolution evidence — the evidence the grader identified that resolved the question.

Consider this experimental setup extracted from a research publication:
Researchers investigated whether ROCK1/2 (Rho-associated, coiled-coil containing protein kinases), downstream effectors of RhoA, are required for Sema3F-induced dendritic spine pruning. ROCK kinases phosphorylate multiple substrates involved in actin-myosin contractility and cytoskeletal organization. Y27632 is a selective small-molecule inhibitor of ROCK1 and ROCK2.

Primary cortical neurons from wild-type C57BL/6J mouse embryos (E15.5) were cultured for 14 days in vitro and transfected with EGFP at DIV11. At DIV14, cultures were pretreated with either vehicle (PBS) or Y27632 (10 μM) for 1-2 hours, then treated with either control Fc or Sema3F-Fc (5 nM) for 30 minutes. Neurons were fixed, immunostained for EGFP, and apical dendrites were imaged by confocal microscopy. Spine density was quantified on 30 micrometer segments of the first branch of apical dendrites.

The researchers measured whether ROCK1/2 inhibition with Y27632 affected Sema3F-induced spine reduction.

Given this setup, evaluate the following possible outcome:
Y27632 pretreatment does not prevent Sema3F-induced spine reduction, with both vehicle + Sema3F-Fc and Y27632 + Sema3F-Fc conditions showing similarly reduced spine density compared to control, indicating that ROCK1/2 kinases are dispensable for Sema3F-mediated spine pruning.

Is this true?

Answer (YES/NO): NO